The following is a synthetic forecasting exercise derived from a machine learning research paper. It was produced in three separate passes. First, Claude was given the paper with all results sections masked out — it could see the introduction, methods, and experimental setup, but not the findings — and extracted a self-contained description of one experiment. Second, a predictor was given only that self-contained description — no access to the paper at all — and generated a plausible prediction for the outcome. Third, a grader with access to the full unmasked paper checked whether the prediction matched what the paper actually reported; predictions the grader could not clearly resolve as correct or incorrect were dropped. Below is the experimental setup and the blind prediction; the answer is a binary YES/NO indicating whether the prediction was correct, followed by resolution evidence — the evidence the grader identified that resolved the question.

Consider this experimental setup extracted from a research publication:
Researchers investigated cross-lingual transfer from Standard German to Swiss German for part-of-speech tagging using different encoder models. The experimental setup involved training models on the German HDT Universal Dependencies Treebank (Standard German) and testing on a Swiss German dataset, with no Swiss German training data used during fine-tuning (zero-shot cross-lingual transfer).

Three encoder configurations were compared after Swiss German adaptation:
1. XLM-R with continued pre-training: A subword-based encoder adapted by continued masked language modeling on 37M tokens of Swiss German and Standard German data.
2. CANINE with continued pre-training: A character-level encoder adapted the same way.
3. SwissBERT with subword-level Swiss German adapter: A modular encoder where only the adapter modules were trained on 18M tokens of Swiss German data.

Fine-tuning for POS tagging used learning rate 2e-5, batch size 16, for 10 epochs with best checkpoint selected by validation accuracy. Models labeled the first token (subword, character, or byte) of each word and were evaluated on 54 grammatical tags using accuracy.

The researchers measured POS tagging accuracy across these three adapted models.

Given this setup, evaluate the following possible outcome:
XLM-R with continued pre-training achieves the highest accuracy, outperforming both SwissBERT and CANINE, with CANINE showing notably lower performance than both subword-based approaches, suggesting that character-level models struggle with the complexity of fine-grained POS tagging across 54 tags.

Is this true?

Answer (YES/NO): YES